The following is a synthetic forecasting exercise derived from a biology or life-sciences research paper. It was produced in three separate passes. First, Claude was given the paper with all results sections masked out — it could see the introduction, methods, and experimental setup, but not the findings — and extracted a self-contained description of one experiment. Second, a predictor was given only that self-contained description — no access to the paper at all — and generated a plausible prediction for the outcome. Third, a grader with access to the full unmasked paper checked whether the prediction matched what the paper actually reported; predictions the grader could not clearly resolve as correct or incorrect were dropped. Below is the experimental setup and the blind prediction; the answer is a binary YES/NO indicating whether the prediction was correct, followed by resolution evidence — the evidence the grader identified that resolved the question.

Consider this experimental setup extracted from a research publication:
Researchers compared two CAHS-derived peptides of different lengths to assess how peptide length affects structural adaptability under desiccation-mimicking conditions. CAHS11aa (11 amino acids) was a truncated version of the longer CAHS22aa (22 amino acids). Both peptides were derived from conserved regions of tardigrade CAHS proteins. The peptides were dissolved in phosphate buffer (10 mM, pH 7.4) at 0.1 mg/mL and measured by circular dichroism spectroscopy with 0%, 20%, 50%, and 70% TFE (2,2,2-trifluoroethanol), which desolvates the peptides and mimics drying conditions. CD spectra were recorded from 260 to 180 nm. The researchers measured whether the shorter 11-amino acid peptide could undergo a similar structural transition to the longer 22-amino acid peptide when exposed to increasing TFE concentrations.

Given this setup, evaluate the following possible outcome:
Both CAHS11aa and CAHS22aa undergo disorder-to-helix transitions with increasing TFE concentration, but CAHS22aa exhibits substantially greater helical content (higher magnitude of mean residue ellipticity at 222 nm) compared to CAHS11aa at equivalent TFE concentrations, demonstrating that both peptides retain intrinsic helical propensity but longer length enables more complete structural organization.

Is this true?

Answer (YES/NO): NO